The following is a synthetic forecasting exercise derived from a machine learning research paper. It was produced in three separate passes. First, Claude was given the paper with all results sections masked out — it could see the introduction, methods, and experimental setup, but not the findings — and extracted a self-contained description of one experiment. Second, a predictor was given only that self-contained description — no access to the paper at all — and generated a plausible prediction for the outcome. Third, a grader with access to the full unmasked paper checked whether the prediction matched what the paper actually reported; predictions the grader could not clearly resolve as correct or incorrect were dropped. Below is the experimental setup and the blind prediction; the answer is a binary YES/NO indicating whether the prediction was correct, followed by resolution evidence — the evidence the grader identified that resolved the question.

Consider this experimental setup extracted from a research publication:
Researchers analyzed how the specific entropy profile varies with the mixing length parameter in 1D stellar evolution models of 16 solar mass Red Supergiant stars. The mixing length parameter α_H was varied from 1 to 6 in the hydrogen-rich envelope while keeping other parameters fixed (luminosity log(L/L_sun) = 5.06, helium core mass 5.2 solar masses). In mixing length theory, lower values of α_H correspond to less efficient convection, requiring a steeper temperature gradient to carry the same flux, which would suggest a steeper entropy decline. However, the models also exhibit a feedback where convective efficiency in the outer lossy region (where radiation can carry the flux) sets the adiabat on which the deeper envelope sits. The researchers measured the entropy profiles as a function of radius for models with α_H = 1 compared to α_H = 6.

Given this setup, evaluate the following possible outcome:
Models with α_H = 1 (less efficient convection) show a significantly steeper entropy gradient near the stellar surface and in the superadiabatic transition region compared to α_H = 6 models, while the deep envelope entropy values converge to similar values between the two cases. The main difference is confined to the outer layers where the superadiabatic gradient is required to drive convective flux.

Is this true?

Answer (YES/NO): NO